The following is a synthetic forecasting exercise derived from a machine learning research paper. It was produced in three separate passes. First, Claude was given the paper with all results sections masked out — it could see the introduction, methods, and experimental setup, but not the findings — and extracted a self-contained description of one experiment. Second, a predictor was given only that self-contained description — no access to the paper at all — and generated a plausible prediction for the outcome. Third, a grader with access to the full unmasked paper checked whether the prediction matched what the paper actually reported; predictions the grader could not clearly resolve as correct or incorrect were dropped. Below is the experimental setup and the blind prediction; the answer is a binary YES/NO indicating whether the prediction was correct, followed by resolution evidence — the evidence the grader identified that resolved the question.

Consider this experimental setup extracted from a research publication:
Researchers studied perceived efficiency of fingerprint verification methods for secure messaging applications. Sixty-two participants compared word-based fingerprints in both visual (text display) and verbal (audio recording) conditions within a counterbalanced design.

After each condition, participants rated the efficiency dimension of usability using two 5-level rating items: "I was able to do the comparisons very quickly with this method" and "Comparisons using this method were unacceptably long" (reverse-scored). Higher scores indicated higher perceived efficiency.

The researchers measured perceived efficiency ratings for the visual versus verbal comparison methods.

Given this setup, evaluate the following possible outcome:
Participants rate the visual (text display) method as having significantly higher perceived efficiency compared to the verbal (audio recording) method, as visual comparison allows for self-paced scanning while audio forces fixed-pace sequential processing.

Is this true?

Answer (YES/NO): NO